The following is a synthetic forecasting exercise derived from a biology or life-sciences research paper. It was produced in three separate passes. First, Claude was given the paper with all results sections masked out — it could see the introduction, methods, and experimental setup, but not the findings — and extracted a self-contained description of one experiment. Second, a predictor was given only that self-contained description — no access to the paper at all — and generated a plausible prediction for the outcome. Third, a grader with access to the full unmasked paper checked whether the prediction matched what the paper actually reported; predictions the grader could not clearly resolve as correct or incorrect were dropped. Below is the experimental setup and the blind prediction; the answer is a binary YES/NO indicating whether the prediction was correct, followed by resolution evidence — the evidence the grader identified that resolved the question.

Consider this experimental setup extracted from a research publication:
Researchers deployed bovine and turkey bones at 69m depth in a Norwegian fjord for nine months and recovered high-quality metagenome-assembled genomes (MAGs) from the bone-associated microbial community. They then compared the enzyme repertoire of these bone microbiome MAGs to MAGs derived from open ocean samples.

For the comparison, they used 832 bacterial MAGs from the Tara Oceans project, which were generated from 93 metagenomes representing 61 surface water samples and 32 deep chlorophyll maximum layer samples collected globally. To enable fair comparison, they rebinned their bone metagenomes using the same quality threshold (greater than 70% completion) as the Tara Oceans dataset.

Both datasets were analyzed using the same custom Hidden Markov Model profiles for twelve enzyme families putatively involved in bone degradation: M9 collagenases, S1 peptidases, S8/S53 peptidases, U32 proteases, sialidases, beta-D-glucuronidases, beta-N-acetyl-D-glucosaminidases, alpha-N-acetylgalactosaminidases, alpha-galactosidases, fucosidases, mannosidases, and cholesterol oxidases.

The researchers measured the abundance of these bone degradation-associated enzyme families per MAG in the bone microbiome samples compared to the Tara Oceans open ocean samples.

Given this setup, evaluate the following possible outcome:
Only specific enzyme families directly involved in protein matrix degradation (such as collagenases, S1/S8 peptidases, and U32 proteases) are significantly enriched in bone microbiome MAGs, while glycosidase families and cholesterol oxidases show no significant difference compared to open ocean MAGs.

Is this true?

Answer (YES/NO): NO